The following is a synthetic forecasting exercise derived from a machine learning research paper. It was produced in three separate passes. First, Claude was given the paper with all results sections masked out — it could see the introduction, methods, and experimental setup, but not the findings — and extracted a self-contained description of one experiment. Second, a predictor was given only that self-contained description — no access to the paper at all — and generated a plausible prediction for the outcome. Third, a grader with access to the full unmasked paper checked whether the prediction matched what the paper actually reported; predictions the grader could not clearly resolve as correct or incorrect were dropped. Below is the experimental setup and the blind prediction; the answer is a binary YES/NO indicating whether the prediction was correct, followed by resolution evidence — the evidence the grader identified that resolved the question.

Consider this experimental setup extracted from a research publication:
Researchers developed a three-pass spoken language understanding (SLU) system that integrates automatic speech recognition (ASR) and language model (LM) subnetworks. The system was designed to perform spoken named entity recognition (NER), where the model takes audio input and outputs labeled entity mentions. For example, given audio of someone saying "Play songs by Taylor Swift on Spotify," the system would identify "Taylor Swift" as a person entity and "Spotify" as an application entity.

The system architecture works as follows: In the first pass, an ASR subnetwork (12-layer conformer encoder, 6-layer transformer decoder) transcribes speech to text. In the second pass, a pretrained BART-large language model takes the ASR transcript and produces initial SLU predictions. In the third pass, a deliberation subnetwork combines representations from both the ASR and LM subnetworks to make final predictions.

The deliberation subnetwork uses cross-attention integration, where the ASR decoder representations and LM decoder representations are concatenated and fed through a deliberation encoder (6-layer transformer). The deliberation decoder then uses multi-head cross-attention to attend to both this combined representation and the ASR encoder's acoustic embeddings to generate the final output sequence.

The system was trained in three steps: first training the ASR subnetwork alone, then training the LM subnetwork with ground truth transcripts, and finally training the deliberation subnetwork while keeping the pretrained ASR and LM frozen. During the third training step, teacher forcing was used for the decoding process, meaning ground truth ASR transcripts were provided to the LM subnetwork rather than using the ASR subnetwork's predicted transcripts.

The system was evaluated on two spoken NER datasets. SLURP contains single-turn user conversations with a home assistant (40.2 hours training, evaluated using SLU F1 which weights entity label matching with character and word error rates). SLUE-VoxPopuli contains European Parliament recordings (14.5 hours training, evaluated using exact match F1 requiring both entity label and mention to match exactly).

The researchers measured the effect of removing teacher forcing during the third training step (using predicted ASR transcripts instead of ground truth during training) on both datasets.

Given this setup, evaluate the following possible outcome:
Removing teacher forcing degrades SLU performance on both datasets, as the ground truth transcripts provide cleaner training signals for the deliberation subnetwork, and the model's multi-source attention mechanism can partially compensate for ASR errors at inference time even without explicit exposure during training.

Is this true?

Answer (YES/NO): YES